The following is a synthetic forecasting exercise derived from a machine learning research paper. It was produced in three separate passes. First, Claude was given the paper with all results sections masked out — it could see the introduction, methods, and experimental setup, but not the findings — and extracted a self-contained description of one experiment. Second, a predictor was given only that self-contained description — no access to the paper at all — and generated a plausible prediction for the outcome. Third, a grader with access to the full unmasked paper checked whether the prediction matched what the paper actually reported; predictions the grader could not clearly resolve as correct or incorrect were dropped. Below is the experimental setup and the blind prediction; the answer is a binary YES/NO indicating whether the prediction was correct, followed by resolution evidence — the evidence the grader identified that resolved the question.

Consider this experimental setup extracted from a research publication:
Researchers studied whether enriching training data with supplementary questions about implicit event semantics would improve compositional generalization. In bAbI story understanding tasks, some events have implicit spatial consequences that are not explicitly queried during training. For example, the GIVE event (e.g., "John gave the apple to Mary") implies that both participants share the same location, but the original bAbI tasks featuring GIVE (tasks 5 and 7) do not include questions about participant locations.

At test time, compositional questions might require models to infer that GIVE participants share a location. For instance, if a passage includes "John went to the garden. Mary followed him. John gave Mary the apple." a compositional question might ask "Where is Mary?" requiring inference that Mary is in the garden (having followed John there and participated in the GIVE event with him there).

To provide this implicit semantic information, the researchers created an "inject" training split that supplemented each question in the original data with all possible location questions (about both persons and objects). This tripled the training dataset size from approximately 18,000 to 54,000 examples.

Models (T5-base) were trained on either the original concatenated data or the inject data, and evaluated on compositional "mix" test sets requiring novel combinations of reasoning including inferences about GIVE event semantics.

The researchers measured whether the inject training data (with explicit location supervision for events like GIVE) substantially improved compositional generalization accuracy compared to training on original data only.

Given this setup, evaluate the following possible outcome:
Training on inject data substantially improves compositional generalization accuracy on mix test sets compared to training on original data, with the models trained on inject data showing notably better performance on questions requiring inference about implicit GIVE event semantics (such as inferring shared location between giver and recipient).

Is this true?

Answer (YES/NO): NO